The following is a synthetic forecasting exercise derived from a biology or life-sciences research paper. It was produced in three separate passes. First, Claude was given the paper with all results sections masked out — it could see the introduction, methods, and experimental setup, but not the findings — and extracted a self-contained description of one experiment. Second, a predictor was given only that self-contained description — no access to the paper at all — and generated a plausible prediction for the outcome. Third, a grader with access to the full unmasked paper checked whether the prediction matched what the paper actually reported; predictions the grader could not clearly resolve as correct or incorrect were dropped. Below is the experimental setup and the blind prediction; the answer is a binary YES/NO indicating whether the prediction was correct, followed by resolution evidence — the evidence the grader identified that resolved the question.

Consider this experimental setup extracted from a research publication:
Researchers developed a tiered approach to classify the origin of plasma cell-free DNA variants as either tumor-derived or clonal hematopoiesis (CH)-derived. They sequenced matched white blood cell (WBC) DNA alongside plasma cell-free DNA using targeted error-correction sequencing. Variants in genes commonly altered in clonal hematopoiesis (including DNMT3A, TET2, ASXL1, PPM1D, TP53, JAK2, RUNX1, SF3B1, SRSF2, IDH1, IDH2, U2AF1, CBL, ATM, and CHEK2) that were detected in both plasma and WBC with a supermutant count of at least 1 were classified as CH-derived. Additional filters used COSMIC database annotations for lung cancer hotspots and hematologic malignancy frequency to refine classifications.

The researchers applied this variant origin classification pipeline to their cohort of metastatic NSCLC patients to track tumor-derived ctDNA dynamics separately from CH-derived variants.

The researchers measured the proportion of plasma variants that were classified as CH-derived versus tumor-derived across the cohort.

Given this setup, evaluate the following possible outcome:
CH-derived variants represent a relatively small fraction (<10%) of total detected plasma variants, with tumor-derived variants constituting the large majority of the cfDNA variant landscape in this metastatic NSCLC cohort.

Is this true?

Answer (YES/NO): NO